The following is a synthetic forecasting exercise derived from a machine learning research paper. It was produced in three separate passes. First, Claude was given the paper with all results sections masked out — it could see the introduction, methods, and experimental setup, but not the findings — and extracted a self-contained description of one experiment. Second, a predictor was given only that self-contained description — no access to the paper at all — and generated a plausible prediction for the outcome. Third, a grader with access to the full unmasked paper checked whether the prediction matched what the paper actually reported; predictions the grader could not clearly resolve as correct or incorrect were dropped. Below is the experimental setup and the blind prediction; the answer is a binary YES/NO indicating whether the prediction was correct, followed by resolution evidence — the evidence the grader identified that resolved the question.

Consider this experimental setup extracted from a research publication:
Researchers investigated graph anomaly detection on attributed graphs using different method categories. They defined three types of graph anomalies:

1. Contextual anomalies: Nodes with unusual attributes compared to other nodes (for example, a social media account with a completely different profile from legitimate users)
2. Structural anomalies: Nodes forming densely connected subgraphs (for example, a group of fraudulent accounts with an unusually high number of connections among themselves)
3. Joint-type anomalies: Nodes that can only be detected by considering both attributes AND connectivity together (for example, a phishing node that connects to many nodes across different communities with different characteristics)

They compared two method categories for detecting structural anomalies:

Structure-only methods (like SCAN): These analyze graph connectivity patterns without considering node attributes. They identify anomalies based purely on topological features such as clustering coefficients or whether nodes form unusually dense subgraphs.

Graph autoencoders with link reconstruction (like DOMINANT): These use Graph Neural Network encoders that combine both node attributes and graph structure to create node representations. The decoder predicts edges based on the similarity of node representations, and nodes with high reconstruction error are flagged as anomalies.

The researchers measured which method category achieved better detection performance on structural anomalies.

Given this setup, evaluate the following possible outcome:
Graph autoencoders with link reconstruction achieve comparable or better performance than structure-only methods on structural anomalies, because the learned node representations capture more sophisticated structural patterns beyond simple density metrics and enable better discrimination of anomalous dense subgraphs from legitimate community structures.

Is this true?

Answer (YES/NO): NO